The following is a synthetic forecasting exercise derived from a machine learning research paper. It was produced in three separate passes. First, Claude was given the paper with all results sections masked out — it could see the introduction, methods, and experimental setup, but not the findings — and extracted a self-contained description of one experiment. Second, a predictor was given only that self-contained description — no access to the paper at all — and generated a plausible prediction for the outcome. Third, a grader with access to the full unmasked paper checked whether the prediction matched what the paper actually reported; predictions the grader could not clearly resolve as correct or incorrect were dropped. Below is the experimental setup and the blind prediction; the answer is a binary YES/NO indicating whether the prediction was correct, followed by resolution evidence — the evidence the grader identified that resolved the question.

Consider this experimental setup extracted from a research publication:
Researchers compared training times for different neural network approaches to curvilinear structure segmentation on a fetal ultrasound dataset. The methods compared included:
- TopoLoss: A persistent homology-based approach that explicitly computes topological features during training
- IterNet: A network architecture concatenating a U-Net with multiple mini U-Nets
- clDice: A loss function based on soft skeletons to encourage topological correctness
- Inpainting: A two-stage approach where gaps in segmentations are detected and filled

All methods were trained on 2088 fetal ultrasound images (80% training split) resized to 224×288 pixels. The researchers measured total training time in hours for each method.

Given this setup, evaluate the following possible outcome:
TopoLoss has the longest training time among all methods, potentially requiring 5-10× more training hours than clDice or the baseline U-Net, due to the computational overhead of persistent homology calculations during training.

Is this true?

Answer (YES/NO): YES